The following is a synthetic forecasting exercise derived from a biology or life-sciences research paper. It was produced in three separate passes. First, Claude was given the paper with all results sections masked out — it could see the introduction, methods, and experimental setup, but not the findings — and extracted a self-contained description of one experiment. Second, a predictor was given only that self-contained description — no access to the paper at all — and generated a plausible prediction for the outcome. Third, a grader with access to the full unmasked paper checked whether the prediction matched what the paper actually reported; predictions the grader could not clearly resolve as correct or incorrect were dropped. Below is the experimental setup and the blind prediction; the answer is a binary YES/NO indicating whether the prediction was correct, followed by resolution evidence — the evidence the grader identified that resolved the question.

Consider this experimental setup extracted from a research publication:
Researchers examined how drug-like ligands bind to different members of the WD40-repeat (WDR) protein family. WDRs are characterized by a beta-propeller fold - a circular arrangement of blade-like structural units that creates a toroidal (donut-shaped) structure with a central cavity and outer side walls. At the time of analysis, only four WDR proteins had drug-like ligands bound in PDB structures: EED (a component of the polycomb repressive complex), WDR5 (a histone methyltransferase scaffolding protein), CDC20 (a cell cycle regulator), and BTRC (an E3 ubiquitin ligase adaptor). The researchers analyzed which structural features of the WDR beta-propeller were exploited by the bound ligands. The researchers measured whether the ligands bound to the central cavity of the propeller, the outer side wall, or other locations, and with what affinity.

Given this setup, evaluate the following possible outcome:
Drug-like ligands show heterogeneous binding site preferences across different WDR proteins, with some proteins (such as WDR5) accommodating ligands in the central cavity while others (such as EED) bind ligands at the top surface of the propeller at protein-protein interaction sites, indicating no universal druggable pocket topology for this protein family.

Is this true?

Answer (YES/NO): NO